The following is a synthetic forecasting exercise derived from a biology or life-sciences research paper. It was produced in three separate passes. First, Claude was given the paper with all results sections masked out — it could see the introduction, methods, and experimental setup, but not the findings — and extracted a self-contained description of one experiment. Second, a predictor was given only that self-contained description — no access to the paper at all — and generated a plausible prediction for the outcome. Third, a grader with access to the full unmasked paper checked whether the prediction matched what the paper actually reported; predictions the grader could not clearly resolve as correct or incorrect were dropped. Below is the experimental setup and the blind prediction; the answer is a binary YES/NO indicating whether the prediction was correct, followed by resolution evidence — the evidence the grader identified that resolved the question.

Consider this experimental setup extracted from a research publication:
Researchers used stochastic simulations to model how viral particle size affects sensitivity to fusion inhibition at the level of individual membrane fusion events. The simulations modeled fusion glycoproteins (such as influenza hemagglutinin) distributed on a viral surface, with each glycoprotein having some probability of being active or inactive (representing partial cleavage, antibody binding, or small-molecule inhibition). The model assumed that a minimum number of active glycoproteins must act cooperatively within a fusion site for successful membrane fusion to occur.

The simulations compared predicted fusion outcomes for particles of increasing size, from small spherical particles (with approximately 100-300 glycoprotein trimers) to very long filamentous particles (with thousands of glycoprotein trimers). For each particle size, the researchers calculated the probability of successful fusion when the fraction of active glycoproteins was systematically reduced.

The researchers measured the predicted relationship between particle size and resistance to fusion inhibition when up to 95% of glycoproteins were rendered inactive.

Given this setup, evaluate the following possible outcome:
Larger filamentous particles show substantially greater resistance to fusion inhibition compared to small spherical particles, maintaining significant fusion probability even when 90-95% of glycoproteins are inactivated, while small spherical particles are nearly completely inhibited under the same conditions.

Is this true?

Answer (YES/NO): YES